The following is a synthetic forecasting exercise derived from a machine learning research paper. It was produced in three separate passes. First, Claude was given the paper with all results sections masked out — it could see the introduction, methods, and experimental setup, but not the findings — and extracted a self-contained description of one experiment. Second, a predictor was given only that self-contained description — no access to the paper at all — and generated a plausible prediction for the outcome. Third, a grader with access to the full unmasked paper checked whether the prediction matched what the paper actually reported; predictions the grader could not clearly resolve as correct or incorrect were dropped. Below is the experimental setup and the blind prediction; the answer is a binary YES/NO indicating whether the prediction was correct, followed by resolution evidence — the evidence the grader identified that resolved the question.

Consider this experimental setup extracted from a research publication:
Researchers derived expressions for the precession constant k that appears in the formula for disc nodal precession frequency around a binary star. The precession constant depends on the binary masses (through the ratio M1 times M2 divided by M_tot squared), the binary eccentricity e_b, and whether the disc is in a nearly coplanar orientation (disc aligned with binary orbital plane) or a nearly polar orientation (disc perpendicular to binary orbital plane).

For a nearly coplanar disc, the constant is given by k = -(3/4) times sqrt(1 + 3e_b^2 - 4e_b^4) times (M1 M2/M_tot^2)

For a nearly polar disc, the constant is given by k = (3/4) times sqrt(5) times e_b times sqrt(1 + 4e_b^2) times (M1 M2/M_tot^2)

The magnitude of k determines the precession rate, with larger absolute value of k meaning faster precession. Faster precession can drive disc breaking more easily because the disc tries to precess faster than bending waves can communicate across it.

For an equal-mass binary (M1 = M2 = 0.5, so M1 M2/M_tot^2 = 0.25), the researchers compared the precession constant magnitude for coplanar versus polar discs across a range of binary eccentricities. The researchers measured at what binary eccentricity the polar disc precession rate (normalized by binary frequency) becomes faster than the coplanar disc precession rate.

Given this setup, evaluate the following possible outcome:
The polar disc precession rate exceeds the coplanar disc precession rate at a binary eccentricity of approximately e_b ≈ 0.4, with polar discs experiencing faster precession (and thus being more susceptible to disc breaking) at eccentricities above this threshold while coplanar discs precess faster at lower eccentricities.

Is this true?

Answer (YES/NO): YES